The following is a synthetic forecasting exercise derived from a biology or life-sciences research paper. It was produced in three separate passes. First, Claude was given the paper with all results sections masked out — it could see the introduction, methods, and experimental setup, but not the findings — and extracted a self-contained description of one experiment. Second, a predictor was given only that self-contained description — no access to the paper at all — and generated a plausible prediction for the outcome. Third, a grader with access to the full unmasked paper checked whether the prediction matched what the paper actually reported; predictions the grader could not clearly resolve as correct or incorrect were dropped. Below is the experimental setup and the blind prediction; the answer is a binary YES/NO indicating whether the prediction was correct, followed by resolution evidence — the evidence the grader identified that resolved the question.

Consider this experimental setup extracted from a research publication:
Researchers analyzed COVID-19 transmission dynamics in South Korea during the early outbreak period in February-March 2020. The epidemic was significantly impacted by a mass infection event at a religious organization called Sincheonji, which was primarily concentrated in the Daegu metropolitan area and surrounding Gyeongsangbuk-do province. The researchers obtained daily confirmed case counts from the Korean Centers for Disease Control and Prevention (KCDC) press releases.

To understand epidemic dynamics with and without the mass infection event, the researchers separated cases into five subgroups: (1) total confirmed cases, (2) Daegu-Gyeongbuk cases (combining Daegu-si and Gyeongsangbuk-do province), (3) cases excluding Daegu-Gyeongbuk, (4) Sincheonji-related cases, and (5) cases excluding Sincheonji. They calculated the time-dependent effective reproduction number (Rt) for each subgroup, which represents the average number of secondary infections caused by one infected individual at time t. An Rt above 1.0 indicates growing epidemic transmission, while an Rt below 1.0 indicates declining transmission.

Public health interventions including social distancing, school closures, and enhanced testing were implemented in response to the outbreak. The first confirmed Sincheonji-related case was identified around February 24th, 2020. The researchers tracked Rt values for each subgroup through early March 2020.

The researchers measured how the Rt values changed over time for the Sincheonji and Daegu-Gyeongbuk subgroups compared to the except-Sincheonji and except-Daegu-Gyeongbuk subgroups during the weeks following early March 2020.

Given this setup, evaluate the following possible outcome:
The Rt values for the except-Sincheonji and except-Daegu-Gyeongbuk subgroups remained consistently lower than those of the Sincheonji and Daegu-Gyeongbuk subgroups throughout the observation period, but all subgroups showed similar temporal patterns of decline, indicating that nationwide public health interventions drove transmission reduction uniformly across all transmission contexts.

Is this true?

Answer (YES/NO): NO